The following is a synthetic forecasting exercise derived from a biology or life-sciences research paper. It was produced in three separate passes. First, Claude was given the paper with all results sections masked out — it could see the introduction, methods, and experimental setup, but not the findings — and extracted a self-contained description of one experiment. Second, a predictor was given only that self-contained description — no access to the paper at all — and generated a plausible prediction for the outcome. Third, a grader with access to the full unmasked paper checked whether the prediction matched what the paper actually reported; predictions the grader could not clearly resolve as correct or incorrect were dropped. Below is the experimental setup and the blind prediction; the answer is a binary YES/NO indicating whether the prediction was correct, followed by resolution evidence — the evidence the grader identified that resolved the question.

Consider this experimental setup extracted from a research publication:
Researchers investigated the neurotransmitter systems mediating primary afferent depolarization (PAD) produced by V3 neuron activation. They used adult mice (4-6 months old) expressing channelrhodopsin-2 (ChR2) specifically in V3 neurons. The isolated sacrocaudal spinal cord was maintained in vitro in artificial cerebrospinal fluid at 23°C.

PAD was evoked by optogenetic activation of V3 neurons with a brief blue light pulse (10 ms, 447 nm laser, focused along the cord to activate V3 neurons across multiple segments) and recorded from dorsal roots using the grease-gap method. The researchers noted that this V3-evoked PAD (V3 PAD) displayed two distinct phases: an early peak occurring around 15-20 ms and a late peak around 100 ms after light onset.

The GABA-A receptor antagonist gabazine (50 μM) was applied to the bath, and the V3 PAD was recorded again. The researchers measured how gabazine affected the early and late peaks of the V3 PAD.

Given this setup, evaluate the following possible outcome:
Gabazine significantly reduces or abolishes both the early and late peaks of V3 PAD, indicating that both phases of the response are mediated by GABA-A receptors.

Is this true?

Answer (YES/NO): NO